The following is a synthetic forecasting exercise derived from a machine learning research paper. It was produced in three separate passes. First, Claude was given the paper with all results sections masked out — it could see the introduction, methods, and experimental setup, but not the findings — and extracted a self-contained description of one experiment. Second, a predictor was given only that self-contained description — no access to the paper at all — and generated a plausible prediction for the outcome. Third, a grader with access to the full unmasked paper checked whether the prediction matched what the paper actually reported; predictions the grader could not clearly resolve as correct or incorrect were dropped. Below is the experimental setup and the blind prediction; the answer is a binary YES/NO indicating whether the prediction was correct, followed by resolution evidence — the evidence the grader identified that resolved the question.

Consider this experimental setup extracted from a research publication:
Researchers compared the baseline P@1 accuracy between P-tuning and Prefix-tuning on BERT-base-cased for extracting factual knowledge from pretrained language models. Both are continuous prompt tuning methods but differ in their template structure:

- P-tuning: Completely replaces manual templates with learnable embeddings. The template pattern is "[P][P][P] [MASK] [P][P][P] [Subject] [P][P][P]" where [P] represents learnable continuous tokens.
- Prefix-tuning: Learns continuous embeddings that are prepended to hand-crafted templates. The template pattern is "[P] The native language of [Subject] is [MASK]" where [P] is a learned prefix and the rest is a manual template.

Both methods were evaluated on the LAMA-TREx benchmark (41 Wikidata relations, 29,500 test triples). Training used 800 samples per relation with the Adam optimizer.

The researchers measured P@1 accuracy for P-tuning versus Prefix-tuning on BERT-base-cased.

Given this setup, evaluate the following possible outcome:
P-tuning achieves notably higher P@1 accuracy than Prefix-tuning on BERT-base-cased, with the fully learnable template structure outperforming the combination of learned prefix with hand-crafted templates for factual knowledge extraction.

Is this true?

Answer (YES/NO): YES